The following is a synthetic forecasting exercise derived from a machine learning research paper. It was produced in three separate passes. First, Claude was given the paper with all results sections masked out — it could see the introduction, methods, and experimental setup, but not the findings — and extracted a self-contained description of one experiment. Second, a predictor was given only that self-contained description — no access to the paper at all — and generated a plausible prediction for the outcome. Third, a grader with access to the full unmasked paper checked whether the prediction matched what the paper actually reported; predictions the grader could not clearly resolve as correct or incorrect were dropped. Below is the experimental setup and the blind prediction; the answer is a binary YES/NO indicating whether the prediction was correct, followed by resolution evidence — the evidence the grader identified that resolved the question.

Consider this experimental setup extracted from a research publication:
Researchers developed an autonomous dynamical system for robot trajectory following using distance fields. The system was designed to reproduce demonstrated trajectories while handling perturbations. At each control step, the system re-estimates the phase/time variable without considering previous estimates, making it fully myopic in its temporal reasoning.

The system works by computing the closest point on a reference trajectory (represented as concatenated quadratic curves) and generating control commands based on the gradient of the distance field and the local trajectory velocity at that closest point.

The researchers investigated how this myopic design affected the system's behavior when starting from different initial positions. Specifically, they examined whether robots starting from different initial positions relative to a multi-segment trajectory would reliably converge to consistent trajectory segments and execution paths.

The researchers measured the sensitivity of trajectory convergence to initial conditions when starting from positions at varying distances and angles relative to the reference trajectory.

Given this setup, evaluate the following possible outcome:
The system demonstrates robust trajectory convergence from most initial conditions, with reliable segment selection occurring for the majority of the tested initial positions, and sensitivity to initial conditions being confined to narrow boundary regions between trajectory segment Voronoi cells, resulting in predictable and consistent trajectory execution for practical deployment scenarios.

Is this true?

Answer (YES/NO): NO